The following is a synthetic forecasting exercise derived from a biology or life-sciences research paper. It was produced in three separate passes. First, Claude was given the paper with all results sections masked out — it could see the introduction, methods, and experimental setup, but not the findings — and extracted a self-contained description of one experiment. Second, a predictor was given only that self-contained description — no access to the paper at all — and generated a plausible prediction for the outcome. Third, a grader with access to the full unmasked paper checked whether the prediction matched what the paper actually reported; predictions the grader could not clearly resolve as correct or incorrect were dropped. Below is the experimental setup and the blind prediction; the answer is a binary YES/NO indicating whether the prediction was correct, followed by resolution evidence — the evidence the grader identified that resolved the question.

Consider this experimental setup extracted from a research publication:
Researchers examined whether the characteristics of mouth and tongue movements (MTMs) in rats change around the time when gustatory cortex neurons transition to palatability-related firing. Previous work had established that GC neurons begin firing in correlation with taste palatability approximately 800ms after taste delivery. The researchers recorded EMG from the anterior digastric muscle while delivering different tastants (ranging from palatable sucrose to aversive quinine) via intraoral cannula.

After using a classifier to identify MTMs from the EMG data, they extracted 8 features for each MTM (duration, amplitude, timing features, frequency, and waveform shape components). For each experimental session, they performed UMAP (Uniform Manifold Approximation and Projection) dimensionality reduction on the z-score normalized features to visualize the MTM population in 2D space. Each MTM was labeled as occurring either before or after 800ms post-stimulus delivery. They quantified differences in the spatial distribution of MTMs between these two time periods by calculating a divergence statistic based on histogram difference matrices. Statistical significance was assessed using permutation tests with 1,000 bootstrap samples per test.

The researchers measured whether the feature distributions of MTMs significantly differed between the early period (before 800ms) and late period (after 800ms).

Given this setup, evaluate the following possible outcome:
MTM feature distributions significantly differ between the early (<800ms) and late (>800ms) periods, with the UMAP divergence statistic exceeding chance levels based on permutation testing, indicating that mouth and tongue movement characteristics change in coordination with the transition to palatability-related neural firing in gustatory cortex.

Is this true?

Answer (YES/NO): YES